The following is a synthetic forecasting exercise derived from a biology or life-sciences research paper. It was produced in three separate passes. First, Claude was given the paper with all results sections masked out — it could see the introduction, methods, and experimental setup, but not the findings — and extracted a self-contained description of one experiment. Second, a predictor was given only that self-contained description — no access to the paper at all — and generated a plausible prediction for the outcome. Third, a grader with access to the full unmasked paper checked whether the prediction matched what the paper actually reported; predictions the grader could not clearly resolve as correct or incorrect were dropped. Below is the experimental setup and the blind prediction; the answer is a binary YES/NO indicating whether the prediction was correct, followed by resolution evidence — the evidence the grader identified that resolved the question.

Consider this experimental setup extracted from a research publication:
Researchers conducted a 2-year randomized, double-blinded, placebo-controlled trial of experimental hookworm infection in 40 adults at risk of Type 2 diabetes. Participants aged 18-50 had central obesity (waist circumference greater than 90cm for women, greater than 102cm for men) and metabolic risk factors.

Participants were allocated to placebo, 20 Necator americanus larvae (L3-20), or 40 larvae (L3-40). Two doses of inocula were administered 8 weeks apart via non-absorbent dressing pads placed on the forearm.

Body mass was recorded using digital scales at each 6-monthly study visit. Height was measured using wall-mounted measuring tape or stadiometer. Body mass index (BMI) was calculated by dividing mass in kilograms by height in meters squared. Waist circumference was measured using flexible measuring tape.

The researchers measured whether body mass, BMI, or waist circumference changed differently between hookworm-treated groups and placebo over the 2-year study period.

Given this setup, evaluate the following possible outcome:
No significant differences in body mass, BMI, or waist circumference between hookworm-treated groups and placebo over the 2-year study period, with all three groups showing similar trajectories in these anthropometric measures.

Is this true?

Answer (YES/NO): NO